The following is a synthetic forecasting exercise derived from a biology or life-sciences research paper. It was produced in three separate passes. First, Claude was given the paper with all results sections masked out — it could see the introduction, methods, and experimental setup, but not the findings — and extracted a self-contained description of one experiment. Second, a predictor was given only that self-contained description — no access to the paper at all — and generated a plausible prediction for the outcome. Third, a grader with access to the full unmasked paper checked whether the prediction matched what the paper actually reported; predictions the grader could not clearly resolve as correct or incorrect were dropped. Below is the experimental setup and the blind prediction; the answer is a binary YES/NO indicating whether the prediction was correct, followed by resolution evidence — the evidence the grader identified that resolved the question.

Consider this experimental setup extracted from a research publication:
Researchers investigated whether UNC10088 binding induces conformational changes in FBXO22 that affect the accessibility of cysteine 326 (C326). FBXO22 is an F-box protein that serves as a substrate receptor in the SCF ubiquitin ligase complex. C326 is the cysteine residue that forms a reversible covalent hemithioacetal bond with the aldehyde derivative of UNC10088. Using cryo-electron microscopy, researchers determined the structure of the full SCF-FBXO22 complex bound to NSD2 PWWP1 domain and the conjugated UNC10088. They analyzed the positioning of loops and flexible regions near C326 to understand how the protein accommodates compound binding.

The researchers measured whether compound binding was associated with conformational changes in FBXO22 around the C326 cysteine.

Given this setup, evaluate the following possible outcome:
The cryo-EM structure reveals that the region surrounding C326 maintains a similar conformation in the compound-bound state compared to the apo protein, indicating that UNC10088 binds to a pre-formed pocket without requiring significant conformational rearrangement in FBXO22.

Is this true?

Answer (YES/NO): NO